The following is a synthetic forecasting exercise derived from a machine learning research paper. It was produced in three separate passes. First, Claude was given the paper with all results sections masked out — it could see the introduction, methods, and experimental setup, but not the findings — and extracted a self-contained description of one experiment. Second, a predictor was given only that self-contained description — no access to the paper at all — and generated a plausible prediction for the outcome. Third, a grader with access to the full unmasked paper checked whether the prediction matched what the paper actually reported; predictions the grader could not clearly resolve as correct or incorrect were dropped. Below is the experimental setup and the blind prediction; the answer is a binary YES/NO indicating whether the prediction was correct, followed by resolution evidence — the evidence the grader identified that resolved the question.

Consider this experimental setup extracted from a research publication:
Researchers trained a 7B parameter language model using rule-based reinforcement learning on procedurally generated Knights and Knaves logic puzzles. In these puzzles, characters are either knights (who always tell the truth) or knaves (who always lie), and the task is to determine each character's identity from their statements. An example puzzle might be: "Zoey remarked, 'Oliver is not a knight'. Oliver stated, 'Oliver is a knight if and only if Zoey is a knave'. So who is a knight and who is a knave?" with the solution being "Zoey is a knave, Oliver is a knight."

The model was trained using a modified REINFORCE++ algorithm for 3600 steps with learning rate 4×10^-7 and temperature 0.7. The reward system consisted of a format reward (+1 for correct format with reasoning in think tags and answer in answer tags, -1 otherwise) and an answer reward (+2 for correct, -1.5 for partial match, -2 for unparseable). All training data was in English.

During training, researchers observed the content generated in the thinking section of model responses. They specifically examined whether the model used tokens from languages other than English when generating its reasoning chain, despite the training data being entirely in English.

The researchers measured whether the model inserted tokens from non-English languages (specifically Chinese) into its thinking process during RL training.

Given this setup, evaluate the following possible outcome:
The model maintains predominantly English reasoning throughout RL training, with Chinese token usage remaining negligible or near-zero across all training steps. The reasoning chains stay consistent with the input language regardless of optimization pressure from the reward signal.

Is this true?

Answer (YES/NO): NO